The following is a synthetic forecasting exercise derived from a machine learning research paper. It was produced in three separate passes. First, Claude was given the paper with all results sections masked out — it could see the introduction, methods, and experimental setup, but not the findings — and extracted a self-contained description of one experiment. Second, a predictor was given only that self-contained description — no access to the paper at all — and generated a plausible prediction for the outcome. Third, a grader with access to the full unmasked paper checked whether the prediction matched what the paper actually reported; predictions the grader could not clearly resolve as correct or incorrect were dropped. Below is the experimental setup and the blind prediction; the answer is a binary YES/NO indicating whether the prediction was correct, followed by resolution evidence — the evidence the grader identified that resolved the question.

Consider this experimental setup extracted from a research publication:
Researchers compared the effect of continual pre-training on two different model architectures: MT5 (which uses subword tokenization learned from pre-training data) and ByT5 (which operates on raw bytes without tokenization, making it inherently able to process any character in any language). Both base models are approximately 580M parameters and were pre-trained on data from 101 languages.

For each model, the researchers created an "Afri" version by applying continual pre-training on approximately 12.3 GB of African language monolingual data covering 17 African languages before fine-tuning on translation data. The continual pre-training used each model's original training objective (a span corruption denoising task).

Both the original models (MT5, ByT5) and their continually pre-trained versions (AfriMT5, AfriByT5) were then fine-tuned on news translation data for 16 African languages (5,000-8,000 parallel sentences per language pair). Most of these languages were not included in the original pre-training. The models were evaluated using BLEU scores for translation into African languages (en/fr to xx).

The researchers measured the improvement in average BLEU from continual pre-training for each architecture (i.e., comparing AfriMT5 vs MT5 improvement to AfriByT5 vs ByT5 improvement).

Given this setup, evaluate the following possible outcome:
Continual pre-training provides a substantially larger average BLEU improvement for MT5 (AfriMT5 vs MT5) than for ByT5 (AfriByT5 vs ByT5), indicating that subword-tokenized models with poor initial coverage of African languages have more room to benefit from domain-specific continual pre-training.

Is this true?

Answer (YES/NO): YES